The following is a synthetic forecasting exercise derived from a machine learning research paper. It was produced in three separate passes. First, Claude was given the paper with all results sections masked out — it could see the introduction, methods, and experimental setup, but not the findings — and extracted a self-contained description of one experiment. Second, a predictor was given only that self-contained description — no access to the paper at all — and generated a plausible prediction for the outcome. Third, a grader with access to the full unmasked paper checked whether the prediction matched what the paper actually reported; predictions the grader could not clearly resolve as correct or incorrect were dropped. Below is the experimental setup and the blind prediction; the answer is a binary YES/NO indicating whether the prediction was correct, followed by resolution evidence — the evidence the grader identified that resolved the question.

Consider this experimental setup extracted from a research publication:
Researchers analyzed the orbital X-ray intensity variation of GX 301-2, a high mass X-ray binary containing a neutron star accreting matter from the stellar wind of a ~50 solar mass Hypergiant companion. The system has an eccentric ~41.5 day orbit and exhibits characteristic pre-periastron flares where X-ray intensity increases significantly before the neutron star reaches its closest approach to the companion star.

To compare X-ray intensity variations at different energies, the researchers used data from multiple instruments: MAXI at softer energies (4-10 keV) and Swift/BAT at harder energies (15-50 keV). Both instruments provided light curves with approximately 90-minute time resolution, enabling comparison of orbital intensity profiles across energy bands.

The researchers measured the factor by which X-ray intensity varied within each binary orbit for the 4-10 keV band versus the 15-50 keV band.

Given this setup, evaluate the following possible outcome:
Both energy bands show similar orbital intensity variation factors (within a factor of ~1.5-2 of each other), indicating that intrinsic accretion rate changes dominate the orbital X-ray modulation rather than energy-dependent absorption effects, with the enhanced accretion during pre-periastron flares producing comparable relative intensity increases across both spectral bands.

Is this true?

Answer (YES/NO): NO